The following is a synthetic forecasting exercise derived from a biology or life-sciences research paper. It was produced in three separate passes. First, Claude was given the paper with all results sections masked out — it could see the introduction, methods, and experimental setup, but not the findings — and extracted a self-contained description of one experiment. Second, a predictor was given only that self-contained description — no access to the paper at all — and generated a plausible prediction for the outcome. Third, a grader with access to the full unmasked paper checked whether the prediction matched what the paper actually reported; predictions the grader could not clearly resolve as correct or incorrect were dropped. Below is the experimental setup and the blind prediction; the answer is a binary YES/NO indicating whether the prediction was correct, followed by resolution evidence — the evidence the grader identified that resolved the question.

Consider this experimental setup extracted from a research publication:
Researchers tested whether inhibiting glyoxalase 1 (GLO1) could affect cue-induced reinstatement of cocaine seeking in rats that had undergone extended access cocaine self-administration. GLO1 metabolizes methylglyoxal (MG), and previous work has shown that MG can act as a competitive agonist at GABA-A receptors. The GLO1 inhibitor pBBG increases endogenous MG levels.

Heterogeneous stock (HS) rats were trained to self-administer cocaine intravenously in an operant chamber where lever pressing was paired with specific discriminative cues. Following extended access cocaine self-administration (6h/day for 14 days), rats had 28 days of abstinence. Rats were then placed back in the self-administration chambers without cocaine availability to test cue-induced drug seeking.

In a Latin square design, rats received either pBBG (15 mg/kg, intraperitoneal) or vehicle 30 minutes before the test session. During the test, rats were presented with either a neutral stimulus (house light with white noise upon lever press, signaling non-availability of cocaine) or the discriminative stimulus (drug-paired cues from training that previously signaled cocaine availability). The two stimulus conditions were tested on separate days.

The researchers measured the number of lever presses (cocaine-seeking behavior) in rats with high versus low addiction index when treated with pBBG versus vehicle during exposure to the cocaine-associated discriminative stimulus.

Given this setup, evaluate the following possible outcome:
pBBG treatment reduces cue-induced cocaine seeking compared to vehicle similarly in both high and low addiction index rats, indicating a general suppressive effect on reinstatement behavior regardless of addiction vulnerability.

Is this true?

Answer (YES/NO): NO